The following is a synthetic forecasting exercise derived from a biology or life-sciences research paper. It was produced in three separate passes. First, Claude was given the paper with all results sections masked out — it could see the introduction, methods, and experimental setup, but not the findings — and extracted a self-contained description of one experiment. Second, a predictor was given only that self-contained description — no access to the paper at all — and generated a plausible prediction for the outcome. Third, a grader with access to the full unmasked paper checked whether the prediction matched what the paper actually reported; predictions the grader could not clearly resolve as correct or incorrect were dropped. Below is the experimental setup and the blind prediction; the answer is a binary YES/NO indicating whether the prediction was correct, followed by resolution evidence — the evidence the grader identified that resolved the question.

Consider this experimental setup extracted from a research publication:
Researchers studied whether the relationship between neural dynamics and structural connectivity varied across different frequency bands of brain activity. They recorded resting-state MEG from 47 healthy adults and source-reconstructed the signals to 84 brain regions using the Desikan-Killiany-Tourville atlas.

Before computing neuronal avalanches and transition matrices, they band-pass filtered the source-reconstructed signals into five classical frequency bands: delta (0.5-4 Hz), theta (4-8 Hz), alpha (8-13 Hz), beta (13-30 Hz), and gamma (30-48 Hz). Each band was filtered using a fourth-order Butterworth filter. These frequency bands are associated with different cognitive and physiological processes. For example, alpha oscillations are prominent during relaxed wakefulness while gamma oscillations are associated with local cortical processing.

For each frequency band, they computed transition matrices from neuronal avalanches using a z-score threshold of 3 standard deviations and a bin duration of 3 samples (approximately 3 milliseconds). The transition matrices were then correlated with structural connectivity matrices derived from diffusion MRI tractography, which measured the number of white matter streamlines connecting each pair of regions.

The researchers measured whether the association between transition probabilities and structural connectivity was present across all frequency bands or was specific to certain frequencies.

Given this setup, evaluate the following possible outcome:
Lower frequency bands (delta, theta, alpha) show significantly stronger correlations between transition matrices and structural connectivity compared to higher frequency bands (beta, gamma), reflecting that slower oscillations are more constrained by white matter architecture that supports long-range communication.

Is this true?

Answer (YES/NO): NO